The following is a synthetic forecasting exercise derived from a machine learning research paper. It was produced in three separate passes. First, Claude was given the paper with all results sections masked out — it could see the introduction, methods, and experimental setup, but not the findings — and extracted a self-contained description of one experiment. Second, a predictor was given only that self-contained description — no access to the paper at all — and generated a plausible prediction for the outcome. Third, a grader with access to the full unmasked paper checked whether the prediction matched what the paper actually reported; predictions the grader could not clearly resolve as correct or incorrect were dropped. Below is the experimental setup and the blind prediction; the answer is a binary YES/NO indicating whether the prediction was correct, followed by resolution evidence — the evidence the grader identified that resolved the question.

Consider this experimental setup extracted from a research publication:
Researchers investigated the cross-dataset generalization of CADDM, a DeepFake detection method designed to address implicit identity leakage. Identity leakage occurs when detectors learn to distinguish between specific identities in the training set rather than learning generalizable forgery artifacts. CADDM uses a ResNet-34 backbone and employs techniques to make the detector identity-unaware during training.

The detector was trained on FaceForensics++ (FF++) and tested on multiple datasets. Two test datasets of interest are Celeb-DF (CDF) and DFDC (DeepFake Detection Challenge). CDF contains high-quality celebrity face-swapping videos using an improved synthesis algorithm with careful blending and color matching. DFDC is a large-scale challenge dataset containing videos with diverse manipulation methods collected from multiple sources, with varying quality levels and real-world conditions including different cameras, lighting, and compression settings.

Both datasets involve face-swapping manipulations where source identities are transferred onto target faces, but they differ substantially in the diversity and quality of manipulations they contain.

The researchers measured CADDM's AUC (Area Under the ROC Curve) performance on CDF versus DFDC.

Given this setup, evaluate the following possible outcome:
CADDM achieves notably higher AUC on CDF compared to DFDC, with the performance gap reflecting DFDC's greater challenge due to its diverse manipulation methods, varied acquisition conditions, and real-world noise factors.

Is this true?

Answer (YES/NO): YES